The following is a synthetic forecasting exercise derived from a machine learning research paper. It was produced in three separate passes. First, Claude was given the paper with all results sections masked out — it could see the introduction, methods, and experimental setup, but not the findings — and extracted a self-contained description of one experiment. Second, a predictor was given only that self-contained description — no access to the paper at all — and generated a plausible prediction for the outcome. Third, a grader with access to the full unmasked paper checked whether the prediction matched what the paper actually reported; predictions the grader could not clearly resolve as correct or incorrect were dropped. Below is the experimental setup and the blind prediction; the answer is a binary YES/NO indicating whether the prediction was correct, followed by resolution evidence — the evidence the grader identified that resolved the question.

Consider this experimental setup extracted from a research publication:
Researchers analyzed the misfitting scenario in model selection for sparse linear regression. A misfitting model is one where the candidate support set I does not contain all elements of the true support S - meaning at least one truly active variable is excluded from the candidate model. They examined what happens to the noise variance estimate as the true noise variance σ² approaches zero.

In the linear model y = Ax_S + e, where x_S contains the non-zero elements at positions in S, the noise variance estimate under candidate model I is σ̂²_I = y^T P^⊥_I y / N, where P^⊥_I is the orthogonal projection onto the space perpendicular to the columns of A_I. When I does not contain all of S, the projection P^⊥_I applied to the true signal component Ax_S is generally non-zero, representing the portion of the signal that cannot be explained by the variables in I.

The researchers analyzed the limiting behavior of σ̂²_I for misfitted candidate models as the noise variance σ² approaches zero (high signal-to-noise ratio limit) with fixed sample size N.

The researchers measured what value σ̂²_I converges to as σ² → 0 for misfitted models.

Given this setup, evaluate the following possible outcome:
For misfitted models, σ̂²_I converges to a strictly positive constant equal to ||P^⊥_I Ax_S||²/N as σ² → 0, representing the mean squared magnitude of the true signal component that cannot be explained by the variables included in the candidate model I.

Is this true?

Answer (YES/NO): YES